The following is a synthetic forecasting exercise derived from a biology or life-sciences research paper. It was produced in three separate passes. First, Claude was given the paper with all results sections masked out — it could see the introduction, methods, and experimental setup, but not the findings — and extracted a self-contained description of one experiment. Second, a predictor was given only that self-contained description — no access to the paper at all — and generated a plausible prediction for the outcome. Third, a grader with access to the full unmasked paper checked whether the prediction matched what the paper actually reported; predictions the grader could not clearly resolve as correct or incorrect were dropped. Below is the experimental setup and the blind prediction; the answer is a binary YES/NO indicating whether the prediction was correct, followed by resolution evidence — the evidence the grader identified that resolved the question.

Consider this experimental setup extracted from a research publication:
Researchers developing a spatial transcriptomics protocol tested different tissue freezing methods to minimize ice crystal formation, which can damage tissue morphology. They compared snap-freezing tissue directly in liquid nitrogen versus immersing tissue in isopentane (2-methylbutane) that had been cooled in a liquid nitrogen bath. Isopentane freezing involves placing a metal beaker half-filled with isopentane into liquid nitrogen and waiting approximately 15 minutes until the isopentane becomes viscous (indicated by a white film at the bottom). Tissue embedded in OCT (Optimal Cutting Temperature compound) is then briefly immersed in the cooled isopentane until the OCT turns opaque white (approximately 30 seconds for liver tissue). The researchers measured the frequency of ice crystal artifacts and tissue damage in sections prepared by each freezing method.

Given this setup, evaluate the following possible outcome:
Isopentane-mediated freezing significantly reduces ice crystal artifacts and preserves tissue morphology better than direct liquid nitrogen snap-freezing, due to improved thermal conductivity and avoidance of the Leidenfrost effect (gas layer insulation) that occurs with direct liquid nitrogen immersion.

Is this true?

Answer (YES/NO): YES